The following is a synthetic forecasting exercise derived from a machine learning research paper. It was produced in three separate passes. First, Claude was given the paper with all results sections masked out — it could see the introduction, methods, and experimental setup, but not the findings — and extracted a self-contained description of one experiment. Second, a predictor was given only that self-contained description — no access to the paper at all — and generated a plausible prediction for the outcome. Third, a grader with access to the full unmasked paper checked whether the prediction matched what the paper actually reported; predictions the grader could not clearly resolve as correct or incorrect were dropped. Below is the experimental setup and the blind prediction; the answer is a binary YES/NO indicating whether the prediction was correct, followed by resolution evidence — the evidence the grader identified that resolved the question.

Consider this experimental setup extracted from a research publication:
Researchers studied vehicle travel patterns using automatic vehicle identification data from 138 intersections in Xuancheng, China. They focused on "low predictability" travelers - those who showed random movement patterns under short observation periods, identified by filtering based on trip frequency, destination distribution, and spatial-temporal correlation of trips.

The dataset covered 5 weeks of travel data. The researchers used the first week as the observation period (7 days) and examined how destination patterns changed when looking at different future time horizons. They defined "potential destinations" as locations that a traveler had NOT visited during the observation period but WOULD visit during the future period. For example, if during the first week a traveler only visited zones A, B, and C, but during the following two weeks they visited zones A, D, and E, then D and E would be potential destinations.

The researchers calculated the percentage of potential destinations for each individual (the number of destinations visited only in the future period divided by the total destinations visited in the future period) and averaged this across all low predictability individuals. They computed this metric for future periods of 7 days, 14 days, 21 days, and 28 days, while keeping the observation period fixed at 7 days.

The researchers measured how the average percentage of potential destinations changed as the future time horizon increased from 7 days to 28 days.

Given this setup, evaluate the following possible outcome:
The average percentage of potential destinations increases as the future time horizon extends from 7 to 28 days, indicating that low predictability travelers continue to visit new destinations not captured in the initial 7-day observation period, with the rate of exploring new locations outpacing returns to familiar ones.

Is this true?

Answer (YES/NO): YES